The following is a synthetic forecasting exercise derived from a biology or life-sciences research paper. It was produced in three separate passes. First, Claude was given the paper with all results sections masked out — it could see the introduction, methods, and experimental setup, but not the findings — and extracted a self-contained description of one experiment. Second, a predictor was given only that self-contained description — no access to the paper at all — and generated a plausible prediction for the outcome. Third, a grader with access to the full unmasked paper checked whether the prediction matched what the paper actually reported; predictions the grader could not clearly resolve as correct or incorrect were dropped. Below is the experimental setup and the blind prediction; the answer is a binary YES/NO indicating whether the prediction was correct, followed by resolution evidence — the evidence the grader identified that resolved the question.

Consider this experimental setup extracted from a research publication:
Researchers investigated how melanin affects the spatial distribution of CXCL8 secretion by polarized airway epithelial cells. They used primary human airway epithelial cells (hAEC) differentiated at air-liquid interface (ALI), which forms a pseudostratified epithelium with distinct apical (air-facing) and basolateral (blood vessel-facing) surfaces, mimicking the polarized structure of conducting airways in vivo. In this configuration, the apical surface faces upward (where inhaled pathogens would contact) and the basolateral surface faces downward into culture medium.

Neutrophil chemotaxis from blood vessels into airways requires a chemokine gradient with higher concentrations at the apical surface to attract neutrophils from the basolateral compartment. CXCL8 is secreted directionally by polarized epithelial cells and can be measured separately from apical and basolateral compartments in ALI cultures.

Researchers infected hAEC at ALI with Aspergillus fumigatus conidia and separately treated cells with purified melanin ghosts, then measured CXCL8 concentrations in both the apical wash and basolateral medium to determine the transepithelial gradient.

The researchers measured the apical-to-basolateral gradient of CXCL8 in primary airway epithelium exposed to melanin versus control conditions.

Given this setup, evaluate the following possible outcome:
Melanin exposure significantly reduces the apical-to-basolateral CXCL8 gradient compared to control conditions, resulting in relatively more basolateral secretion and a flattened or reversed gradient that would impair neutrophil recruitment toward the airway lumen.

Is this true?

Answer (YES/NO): NO